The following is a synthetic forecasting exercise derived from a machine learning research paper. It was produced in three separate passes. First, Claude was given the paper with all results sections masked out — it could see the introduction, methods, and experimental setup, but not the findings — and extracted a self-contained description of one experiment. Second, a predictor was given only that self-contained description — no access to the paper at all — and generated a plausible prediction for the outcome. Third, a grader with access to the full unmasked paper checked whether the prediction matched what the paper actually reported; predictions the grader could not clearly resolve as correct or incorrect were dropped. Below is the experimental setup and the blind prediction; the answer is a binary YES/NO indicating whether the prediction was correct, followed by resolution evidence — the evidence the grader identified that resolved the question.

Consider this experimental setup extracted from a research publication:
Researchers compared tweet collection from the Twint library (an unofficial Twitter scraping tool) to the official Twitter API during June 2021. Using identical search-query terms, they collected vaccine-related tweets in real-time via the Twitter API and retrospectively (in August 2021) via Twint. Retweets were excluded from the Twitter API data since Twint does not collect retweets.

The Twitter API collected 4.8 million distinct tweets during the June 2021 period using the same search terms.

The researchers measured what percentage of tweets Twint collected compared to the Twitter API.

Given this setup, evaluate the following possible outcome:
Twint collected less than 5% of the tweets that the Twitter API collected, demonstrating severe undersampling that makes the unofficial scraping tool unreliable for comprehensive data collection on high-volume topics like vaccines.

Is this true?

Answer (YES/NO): NO